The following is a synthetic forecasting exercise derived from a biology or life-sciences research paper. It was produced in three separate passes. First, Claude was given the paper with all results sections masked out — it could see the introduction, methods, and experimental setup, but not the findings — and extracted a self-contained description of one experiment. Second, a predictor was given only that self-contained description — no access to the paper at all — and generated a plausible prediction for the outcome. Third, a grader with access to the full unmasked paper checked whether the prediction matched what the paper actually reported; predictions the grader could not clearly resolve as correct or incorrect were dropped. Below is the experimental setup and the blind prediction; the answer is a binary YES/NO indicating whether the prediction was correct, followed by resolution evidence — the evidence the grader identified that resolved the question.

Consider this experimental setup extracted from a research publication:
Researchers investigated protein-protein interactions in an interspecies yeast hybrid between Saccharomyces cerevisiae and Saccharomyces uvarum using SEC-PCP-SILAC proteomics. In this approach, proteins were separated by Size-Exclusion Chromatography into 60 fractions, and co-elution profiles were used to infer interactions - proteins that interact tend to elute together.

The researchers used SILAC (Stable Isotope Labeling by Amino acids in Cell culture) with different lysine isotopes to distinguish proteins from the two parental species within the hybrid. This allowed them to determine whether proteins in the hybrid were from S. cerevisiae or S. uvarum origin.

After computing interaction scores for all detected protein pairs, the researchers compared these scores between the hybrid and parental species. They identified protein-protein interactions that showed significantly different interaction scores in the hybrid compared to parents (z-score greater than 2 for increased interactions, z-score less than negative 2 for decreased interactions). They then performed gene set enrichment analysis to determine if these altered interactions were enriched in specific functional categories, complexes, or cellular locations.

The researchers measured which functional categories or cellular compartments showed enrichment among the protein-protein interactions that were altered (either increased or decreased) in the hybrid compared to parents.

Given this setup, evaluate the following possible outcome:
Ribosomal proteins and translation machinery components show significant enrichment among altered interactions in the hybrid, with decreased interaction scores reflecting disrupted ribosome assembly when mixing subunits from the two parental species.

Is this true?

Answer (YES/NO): NO